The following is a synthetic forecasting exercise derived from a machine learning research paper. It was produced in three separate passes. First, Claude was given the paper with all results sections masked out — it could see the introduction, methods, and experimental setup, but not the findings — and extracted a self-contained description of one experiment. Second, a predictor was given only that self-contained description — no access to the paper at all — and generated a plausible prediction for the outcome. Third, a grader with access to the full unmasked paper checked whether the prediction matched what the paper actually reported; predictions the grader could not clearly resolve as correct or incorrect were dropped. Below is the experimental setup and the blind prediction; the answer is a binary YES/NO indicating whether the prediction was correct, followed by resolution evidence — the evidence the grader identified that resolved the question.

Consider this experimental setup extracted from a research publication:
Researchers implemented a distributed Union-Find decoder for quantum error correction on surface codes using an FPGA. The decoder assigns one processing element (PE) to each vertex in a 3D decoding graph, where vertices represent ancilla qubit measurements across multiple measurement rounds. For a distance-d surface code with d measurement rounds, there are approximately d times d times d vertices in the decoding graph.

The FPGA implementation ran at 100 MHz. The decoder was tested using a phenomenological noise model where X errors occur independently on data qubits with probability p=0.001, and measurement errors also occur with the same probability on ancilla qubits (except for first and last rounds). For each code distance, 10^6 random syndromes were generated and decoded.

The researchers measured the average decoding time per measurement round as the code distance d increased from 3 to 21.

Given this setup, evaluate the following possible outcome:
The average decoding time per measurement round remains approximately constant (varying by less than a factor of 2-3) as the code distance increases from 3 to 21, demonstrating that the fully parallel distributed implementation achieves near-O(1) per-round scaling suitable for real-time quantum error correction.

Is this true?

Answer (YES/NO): NO